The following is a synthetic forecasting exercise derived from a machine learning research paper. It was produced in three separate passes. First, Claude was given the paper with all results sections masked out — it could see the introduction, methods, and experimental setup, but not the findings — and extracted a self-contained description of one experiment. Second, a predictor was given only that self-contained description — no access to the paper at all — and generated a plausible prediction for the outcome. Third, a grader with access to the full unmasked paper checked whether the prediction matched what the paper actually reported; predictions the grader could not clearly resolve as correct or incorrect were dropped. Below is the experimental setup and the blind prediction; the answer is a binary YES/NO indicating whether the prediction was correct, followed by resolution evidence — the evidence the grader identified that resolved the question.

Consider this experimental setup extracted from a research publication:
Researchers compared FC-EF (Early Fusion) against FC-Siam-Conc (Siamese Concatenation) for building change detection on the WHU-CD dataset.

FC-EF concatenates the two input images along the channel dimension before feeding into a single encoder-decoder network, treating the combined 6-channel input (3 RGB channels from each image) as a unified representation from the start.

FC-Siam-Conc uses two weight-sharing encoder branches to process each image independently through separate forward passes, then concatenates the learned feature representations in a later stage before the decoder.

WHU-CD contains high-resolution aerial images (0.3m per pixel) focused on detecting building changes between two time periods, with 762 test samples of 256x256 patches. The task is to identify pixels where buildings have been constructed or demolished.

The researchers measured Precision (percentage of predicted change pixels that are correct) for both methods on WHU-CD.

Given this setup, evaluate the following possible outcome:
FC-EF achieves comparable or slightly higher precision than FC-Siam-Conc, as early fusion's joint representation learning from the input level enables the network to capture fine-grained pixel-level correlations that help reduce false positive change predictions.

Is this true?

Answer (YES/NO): NO